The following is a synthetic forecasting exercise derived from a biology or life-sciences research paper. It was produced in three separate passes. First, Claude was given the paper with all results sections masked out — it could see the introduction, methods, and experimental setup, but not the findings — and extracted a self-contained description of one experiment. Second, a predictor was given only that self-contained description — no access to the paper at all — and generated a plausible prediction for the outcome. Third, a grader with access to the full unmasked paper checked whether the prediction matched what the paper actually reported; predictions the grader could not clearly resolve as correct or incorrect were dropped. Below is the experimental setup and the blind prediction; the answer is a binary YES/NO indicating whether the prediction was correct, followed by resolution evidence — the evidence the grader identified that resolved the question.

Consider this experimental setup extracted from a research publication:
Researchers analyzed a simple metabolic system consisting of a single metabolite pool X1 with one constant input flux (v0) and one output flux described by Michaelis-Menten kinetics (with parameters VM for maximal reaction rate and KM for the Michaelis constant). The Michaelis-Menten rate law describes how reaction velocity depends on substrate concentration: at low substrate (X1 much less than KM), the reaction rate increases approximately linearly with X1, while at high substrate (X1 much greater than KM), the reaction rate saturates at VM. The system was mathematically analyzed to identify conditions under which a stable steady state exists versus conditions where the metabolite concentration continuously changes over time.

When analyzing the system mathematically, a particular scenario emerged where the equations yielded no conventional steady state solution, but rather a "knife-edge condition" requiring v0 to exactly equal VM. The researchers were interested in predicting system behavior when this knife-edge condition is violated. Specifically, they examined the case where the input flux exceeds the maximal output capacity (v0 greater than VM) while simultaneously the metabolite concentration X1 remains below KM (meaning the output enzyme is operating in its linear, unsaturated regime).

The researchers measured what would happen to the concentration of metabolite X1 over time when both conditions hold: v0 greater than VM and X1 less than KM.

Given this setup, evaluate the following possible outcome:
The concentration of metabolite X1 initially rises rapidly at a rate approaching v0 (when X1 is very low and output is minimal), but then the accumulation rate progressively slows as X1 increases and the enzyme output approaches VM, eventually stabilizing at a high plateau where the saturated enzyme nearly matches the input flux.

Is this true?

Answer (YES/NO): NO